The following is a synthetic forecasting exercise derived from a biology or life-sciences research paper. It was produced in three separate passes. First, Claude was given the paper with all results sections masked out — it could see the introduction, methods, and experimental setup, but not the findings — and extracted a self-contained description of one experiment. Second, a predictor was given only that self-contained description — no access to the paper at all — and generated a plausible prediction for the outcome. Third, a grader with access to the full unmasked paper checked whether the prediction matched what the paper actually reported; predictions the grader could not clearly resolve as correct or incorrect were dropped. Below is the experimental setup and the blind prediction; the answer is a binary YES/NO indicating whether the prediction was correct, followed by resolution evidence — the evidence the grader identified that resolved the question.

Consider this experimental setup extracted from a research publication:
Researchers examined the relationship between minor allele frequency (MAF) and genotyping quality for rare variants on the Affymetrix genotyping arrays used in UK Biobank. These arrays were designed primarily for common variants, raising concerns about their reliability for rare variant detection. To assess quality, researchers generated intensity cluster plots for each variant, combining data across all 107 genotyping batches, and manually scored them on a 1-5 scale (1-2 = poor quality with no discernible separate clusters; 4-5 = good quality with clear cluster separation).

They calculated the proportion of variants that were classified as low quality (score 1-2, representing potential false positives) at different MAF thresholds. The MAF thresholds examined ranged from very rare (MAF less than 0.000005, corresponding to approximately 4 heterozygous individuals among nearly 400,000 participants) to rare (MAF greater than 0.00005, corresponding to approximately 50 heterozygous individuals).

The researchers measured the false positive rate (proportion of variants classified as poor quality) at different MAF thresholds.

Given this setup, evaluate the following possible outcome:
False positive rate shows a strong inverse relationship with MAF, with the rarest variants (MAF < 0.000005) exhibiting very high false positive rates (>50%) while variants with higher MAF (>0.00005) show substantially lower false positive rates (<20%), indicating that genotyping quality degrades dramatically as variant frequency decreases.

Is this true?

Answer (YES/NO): YES